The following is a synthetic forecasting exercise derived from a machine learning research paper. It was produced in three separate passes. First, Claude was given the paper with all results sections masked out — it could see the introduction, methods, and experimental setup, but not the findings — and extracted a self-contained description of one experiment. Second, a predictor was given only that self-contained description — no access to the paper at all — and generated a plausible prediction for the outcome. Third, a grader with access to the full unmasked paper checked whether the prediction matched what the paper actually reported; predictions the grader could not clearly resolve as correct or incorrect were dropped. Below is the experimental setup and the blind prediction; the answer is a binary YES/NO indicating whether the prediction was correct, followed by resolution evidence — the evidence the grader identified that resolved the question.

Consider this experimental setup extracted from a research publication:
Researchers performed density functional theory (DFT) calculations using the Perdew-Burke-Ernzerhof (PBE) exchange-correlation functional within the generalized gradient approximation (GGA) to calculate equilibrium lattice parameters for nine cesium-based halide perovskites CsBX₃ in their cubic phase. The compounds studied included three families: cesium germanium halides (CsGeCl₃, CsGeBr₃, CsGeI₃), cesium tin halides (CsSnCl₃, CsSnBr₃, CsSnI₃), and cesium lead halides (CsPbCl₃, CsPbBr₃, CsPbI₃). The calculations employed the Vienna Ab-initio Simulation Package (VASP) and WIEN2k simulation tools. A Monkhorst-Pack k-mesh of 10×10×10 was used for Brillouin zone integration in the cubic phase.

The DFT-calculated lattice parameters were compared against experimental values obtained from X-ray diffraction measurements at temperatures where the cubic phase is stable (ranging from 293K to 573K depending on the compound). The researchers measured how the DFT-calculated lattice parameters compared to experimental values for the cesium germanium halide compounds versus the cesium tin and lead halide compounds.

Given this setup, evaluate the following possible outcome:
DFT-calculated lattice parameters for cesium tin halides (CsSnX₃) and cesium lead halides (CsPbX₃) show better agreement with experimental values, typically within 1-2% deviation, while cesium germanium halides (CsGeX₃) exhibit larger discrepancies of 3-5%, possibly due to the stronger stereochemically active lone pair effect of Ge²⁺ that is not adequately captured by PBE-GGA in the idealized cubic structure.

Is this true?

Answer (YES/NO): NO